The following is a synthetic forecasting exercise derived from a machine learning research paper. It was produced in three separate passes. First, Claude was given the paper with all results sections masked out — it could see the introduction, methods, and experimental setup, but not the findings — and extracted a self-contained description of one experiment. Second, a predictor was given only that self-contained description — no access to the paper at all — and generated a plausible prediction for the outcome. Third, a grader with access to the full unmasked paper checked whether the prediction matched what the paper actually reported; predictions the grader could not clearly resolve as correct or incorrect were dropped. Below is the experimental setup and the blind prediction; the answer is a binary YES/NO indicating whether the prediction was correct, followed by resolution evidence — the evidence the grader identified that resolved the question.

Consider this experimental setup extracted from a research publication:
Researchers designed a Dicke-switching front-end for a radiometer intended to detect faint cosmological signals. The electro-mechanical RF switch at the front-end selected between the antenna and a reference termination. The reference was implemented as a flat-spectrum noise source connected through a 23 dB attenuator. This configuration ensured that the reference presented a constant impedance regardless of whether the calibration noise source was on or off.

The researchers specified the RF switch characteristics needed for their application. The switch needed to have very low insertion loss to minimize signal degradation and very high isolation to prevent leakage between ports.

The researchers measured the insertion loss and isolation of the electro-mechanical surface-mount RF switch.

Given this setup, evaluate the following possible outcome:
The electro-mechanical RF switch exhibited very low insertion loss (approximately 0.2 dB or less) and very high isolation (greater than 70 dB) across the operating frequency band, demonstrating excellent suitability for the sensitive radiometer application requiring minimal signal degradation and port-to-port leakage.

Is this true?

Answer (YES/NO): NO